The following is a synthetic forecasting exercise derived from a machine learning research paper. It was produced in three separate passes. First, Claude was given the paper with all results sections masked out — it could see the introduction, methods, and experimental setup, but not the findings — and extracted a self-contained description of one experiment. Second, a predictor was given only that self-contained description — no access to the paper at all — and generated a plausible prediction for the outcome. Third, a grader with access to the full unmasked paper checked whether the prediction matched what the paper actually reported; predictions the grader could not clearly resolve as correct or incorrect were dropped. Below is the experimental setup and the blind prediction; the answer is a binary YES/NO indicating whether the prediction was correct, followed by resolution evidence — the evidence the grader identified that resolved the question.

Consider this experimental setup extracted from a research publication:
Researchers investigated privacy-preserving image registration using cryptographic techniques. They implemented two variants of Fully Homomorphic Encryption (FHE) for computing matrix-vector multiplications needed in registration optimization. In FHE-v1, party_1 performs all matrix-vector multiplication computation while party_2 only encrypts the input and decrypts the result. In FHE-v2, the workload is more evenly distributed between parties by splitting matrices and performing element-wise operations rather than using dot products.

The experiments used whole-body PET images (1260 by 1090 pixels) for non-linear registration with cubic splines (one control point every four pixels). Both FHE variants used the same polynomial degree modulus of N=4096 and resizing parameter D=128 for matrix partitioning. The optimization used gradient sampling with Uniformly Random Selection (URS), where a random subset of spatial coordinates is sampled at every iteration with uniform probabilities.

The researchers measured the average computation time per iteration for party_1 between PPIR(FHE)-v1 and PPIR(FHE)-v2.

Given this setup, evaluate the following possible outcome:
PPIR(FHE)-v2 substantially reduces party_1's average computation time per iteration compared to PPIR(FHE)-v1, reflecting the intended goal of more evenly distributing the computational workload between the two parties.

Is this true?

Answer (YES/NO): YES